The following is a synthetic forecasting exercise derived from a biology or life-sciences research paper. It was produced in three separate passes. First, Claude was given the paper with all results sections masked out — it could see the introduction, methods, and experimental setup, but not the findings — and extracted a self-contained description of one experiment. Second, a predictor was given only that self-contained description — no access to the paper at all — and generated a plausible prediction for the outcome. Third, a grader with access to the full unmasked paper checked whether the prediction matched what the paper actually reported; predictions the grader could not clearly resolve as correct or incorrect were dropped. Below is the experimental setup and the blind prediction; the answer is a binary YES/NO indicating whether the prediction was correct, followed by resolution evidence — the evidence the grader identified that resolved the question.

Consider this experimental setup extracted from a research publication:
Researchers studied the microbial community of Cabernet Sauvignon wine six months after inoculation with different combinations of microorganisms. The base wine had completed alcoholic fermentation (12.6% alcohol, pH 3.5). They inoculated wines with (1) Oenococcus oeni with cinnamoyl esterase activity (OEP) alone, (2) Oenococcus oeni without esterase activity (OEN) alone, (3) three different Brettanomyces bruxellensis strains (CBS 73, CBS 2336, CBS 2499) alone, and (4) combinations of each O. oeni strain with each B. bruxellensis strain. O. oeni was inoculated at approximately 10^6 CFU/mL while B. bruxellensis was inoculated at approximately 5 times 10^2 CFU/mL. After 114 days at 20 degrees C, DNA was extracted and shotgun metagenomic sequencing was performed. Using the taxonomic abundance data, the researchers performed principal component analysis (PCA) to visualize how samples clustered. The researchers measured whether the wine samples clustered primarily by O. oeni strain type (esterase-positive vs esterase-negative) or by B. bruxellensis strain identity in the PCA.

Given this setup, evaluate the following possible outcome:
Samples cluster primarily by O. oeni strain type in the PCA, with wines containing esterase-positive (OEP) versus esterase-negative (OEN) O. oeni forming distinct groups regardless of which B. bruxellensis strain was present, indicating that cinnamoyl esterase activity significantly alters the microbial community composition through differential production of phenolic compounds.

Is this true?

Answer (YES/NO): NO